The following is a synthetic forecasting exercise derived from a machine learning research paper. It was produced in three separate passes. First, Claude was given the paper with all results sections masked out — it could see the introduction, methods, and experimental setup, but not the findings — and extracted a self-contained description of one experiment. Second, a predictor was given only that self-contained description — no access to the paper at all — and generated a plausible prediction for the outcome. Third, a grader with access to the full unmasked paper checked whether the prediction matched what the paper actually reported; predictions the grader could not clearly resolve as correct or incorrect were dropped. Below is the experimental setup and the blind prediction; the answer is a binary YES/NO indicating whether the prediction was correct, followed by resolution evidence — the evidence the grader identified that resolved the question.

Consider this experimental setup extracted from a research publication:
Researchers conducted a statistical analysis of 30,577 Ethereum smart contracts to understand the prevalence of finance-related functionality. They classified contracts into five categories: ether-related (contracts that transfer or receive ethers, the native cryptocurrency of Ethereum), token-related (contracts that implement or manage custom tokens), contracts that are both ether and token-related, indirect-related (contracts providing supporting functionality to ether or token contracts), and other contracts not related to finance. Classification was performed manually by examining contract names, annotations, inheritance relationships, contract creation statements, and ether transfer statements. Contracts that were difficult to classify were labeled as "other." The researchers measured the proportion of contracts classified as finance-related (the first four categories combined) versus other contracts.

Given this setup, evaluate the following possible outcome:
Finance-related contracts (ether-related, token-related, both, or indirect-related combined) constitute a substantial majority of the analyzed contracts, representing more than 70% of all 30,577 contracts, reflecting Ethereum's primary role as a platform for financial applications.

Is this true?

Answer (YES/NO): YES